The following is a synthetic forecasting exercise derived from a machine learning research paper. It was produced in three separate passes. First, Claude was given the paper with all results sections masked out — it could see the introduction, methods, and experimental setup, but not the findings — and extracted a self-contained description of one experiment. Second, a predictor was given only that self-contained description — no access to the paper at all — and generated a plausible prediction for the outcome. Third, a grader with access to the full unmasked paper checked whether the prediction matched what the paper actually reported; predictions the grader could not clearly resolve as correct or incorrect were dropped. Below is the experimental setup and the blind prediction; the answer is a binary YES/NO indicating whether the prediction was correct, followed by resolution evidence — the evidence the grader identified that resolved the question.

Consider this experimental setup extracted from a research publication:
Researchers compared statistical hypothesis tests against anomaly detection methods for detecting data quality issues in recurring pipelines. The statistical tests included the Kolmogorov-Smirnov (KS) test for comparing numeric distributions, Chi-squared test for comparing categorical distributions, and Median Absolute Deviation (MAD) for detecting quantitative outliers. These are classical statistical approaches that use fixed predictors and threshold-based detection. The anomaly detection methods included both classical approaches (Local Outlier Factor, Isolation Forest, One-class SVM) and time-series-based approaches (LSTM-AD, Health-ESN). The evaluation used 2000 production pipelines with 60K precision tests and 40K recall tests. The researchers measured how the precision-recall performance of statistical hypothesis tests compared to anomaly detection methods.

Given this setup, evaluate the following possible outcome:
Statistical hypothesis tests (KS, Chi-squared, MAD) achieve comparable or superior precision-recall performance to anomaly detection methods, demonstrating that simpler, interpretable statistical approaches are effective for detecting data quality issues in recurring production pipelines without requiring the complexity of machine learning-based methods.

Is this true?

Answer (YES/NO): NO